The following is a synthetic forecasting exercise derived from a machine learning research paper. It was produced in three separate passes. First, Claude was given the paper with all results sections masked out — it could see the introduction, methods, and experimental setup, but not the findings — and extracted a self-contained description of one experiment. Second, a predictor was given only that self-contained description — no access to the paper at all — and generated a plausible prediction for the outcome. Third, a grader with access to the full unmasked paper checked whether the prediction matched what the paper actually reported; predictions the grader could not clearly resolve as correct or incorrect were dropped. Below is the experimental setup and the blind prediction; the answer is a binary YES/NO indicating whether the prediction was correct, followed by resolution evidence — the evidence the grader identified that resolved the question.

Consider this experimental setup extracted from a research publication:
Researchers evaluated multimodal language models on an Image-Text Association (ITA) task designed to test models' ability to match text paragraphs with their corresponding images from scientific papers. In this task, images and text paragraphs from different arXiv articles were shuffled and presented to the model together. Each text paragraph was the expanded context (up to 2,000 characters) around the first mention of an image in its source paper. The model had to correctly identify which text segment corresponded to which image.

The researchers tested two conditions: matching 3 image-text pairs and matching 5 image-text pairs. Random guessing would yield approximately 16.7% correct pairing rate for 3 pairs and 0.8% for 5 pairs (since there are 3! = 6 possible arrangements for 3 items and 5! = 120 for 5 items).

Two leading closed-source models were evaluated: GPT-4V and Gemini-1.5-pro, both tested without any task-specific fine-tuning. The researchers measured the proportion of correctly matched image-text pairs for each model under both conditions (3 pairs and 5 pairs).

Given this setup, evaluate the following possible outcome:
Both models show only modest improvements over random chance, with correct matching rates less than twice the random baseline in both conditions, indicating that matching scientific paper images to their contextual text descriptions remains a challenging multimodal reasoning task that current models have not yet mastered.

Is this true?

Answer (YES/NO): NO